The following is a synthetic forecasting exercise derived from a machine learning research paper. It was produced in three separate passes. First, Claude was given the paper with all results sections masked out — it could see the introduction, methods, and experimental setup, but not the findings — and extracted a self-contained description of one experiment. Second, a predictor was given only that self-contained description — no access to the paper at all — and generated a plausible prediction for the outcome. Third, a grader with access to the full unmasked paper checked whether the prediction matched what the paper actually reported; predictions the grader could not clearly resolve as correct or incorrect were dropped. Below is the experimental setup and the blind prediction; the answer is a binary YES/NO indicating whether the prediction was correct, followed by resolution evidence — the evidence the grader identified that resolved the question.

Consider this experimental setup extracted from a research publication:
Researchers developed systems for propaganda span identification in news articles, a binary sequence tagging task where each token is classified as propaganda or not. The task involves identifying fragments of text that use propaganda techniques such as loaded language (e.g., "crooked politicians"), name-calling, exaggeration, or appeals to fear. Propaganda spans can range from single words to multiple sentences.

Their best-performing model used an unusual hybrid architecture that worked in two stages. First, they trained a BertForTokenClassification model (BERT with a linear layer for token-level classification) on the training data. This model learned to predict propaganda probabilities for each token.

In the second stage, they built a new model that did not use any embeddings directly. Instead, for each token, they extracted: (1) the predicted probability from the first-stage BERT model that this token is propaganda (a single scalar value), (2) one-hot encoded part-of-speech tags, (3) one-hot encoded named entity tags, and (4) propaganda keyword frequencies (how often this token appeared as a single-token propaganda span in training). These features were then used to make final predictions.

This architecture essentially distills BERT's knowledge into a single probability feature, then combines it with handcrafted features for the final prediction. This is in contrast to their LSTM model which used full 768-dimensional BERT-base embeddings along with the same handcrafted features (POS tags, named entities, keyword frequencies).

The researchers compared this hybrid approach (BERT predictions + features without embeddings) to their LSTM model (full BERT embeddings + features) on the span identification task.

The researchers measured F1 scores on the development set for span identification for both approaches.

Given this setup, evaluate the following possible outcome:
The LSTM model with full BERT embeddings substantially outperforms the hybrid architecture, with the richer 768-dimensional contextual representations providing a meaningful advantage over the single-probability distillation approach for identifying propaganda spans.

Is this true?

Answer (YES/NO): NO